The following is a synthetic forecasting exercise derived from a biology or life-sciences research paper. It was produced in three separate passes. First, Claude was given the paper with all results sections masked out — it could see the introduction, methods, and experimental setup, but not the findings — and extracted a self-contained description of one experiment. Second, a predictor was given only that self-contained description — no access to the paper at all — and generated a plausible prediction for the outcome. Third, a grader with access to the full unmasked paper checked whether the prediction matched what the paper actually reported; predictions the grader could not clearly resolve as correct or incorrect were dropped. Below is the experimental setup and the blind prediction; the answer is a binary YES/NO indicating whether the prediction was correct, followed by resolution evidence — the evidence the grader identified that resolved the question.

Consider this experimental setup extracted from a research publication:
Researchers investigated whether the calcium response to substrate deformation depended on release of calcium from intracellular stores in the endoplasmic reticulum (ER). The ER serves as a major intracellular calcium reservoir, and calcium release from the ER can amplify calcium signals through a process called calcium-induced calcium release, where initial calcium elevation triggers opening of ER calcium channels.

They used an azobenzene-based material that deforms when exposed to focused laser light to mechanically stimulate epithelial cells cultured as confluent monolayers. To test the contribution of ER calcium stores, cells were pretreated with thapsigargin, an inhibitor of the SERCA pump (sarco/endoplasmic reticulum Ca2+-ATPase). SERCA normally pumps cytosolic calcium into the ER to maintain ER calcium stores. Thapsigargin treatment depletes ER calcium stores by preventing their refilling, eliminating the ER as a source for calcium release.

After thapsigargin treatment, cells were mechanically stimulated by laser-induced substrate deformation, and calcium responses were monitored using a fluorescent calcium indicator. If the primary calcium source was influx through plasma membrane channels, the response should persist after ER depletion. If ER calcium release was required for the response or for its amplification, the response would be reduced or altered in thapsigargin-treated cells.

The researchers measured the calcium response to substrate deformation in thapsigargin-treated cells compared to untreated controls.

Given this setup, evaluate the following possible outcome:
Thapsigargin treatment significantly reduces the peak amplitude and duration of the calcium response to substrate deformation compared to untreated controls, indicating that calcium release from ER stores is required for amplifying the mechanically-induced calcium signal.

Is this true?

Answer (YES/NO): YES